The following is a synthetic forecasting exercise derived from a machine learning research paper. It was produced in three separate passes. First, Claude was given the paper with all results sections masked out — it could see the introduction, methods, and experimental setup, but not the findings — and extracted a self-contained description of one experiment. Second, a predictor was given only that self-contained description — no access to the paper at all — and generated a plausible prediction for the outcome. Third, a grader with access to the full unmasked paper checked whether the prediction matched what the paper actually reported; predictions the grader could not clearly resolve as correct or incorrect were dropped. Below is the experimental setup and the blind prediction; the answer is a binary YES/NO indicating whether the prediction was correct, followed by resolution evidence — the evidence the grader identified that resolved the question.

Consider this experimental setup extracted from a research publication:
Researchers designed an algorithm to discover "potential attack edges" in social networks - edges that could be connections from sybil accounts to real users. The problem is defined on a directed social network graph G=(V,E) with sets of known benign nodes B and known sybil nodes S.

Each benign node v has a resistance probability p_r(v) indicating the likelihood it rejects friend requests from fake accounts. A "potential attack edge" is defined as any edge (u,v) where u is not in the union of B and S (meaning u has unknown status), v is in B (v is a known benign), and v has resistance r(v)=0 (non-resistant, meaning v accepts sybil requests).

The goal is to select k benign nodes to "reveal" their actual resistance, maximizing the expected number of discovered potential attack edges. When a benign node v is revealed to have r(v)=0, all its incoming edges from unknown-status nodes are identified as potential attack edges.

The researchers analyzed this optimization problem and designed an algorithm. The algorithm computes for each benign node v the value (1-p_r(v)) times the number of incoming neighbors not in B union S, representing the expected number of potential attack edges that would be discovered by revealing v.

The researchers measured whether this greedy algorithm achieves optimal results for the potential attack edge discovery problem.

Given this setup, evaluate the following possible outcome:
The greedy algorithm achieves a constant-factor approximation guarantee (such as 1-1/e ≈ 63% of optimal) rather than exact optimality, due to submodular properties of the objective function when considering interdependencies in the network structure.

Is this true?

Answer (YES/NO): NO